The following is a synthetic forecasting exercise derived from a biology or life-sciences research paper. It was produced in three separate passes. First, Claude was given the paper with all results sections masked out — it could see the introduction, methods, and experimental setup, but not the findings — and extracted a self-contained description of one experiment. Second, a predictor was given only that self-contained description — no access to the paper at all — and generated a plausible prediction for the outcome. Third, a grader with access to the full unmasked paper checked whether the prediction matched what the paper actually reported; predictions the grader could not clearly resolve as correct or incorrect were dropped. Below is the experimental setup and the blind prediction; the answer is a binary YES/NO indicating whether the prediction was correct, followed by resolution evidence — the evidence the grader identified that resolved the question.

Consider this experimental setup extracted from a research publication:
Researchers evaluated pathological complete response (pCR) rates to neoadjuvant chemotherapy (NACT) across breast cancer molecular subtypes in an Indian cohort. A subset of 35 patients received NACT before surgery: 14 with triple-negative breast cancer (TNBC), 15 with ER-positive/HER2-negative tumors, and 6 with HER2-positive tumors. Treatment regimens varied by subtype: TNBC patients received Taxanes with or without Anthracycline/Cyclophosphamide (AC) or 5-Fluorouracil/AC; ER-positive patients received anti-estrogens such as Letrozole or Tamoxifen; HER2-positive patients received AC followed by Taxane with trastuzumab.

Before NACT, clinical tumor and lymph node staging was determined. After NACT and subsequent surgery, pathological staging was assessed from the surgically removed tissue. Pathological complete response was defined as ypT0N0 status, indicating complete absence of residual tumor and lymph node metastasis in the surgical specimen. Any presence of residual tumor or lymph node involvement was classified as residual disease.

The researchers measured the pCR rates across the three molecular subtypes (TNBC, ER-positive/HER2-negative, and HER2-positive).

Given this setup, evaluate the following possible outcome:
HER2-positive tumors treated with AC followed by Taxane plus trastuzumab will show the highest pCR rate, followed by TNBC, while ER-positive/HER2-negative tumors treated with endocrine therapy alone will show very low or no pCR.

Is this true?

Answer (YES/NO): NO